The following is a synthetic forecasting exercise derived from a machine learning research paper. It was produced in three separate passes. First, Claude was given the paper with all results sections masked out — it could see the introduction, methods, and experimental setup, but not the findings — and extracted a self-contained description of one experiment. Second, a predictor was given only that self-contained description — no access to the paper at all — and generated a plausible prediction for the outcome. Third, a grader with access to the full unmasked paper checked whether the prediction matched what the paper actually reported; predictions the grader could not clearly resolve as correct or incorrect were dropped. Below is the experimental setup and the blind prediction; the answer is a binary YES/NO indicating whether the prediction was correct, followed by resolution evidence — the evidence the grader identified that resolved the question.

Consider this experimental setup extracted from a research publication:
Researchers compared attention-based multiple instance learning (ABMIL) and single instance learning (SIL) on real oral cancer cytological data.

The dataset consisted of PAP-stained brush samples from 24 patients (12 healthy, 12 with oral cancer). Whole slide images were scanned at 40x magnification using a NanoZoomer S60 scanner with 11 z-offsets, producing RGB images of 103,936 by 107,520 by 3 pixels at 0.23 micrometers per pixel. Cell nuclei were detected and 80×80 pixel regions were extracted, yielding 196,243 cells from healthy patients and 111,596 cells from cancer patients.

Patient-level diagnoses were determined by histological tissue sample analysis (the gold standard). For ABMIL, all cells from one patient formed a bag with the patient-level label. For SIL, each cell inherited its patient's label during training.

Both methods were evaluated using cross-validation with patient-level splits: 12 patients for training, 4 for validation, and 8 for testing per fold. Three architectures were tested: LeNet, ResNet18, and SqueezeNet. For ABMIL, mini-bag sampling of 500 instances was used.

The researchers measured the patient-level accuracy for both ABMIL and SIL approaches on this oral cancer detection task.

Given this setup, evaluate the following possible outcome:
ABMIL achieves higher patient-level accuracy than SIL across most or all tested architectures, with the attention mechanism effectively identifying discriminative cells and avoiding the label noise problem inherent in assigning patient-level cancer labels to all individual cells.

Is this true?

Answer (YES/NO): NO